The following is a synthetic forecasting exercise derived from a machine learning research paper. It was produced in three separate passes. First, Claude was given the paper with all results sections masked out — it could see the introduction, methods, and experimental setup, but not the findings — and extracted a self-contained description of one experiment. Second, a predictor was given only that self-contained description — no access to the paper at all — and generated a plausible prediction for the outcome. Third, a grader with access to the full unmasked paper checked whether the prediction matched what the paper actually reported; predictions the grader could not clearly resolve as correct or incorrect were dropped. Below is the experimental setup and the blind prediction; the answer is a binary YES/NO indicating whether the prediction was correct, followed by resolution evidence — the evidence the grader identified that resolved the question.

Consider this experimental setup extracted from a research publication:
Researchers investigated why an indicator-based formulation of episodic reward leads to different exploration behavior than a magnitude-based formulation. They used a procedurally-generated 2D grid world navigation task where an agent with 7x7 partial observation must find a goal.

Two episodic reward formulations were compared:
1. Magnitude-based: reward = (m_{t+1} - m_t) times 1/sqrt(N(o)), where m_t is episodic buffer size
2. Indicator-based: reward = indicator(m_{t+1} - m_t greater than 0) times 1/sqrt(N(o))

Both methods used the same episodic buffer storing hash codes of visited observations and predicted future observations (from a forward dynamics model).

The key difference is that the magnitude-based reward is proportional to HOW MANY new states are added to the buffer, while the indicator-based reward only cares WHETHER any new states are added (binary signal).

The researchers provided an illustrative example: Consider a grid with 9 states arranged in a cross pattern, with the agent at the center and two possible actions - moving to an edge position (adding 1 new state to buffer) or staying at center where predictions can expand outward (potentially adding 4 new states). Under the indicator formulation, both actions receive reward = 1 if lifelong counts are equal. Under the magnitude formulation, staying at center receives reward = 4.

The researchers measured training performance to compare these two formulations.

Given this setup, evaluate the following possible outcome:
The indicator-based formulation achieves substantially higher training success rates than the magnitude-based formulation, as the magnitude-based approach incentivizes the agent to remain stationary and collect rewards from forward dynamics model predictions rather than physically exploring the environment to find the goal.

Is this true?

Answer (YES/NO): NO